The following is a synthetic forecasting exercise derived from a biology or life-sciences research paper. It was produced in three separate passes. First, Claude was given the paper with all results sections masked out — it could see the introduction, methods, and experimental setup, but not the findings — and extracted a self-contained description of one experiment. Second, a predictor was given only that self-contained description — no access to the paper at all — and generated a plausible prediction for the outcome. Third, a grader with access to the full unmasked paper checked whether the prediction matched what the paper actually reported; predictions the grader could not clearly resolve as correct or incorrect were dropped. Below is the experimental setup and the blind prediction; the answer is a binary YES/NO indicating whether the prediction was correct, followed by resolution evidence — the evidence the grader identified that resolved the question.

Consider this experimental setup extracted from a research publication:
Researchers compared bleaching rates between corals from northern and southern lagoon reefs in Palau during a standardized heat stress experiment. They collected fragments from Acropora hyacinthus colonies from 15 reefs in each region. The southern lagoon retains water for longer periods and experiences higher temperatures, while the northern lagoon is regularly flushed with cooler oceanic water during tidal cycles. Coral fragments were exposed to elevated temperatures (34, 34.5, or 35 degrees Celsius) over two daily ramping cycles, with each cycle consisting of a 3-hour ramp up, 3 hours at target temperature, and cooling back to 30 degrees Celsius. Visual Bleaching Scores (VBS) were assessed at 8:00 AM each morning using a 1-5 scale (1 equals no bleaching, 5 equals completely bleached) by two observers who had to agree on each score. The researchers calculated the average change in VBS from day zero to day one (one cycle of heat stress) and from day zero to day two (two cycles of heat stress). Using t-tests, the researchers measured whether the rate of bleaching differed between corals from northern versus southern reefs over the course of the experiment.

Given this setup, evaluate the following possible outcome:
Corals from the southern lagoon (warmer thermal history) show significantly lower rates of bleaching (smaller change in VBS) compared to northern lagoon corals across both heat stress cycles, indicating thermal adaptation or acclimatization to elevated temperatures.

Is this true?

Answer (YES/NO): NO